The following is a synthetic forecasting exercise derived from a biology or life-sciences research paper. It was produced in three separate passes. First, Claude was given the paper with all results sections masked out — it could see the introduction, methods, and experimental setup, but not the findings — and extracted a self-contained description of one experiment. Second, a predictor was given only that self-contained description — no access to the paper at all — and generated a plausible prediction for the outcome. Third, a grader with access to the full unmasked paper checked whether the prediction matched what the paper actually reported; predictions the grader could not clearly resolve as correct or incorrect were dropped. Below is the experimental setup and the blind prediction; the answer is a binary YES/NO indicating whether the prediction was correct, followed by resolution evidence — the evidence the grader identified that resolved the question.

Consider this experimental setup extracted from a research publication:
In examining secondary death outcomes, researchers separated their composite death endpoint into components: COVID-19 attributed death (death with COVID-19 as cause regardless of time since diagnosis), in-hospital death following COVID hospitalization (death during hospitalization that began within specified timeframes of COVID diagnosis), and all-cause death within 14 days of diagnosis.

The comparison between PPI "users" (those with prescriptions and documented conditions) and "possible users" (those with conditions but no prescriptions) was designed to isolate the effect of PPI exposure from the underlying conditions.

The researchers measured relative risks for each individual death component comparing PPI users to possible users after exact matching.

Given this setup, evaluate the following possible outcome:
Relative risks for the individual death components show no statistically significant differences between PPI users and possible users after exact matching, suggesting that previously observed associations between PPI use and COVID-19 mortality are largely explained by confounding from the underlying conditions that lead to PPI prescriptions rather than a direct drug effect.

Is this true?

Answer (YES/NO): YES